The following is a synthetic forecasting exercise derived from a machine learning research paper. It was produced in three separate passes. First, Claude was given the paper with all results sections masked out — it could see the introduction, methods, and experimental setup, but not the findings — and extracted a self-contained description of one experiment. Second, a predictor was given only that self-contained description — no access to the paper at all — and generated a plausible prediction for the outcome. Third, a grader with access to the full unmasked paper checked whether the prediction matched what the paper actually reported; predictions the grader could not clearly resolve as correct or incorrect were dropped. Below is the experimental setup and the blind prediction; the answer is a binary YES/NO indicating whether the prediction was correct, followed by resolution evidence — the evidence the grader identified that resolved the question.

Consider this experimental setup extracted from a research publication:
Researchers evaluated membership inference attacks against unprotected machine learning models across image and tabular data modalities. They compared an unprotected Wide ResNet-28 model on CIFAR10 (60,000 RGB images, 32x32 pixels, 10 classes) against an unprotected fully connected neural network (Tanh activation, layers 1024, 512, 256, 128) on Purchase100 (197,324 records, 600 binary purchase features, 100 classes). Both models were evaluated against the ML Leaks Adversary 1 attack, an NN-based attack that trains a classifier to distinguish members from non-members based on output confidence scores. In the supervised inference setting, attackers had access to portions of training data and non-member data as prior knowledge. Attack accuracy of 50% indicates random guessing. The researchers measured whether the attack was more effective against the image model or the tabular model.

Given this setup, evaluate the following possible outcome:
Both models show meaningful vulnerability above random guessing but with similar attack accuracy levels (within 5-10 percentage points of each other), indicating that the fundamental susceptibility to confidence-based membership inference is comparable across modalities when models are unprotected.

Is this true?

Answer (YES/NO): YES